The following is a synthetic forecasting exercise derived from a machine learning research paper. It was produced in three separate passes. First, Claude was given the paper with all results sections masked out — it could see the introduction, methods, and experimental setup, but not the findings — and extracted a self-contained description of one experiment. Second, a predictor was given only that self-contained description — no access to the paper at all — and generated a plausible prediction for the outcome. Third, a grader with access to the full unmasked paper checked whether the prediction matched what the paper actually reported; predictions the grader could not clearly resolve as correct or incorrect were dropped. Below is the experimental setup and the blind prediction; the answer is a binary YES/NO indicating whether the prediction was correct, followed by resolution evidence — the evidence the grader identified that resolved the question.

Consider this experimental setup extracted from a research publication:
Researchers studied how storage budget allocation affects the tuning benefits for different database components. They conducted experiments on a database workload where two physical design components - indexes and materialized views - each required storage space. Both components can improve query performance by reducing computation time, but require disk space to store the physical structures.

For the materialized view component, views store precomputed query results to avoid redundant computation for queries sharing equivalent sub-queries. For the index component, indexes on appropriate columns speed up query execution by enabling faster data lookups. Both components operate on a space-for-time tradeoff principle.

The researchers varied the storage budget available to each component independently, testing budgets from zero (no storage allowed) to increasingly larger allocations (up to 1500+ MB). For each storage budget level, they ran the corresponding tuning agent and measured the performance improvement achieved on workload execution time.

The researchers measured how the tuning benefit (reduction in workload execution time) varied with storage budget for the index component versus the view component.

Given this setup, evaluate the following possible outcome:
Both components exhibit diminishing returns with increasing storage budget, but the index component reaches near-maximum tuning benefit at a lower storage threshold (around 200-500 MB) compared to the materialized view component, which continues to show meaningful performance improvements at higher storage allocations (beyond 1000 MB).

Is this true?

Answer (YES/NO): NO